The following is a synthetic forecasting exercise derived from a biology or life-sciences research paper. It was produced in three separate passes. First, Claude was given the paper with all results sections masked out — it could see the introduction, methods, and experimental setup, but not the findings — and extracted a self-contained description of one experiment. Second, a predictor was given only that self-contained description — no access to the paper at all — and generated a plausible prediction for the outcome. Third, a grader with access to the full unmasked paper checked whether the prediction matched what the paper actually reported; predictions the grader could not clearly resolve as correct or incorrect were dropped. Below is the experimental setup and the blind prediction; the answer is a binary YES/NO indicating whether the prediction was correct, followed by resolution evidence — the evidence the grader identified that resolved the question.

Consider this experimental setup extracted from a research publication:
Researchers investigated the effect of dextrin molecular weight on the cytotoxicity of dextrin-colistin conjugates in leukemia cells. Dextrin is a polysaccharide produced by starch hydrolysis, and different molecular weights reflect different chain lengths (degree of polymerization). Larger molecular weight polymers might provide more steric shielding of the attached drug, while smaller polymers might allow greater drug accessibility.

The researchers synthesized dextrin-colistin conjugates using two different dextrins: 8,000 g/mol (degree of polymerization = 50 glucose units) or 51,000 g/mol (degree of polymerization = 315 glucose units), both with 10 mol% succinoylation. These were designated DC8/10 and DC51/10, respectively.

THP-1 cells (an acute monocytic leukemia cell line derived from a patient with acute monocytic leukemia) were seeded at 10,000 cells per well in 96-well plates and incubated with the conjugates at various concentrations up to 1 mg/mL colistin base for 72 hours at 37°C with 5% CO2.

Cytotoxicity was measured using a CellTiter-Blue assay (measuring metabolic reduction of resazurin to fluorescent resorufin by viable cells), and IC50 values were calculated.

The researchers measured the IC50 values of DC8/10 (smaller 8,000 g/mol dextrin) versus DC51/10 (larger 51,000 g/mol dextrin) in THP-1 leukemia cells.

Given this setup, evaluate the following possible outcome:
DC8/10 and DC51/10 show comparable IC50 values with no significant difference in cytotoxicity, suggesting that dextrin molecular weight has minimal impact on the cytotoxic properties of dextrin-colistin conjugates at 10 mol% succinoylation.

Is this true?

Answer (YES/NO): NO